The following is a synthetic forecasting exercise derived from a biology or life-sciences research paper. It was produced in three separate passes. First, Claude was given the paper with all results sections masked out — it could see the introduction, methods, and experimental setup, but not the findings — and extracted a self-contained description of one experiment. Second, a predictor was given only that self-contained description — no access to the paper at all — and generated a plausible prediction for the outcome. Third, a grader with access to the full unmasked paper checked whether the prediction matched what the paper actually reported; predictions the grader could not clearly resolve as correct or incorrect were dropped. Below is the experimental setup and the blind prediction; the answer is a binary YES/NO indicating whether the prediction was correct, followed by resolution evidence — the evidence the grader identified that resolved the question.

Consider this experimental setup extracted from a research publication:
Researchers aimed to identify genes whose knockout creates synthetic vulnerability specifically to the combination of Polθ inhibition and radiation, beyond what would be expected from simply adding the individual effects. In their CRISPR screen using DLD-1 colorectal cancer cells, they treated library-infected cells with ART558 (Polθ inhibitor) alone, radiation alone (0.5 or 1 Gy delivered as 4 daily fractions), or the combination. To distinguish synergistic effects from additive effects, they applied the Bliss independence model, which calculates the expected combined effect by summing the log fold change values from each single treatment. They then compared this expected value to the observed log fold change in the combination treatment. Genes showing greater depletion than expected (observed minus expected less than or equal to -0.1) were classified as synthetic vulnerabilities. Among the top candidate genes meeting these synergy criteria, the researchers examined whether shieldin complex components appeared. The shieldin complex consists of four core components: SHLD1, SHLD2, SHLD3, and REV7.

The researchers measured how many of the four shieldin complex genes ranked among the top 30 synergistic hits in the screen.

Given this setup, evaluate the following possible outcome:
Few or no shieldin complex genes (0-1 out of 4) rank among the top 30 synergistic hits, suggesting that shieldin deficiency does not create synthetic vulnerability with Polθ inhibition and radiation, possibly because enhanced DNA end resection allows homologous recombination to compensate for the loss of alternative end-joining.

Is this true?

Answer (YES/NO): NO